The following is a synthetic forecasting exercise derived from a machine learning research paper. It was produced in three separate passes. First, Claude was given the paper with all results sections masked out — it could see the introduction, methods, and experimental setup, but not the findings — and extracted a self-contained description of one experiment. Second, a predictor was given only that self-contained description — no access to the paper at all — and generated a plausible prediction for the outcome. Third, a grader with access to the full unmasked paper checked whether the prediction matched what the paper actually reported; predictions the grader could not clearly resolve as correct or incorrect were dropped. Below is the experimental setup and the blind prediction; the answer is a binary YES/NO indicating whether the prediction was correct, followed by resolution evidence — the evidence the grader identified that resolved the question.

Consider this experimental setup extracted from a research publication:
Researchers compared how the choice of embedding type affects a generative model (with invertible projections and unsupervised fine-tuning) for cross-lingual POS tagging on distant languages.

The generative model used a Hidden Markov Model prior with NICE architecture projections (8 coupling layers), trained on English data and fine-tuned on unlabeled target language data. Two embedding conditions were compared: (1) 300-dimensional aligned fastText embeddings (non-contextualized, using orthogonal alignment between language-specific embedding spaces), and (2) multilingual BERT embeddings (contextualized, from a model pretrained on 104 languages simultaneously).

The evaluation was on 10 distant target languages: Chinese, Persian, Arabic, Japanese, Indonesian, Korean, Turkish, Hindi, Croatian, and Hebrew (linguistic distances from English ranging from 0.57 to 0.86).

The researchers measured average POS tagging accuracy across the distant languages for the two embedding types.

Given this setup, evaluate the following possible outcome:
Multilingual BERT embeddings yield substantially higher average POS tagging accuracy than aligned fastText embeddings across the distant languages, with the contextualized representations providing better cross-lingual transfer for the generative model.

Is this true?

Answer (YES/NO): YES